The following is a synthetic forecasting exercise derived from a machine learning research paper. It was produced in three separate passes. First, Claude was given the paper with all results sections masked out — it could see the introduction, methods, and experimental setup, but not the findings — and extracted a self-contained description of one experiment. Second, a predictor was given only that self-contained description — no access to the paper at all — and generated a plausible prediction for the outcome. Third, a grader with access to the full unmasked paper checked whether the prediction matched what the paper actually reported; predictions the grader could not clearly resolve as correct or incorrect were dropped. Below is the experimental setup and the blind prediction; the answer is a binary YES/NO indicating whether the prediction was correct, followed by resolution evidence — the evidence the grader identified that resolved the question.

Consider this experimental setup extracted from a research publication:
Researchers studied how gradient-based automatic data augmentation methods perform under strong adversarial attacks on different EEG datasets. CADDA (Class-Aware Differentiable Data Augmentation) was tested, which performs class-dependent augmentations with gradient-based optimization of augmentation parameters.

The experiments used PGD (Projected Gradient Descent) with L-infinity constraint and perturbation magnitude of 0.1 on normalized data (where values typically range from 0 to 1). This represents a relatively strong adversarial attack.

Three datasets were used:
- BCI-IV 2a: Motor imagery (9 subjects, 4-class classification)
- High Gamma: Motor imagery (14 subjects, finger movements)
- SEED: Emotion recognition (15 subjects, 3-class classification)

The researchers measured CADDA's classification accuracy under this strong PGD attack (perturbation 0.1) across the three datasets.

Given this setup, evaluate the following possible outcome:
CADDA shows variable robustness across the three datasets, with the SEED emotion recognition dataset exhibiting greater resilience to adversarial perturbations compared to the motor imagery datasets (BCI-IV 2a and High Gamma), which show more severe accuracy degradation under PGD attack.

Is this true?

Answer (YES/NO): NO